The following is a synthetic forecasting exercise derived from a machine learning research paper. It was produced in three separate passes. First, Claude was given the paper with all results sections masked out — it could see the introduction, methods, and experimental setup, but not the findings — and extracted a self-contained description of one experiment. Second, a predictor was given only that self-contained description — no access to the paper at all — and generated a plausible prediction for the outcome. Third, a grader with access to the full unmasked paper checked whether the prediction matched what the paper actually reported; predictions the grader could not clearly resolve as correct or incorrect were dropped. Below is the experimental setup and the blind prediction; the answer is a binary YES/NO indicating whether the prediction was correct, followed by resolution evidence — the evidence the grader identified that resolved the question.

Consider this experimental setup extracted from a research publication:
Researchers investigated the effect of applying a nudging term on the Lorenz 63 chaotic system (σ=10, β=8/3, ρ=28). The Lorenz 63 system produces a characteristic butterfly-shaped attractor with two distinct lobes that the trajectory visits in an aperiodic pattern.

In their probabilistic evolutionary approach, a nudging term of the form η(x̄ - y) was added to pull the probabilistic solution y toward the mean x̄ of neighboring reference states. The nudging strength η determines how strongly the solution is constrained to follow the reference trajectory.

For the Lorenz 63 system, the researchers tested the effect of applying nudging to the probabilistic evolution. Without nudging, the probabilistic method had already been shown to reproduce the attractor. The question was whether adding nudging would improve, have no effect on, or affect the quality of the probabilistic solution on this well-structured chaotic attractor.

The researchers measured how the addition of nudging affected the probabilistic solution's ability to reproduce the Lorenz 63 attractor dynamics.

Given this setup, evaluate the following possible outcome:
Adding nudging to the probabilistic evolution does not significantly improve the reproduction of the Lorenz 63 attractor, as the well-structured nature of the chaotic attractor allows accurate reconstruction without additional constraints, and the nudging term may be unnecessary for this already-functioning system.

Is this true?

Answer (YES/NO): YES